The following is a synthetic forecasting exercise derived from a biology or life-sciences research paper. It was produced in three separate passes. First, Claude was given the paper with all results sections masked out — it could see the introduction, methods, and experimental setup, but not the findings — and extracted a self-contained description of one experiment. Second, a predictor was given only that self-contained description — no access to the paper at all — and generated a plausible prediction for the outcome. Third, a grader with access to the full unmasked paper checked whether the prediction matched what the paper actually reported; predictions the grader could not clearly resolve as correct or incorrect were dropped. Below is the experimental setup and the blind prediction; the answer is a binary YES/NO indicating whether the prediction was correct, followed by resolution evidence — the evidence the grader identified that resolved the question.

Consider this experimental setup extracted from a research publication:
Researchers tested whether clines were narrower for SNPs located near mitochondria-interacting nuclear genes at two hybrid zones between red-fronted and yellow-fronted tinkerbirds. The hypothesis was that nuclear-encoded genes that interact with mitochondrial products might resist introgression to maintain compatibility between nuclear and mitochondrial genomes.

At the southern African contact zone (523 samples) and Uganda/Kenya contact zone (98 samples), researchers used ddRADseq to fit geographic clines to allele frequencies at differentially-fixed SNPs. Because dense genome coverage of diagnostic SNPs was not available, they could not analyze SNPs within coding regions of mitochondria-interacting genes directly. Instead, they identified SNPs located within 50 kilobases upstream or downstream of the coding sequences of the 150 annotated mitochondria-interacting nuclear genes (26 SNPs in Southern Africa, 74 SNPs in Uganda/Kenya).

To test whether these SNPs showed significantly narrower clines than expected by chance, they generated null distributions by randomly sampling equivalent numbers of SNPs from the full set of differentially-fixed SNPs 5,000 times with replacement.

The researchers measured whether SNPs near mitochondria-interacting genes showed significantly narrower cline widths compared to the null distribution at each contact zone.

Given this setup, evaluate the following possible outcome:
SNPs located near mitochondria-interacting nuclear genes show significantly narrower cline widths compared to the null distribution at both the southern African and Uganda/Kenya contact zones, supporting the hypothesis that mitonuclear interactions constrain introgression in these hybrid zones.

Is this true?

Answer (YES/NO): NO